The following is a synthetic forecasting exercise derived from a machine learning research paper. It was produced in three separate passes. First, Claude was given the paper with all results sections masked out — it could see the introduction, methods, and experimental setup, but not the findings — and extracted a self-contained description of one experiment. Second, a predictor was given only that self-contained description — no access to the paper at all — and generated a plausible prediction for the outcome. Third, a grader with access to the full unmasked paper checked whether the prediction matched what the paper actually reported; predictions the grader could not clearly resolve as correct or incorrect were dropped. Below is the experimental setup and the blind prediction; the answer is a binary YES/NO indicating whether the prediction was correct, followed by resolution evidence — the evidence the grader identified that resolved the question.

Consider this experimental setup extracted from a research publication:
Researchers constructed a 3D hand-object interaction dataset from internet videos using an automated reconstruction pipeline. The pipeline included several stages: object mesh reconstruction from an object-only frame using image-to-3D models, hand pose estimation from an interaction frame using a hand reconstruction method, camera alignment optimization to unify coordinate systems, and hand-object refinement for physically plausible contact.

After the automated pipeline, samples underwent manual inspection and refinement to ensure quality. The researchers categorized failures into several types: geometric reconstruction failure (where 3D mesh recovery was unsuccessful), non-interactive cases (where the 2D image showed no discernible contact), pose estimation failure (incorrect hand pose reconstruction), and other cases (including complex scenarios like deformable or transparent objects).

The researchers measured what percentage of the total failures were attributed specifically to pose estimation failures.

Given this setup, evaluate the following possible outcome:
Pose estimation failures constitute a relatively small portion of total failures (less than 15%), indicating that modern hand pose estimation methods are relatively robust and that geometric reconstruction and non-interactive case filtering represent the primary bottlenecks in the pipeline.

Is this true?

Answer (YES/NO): YES